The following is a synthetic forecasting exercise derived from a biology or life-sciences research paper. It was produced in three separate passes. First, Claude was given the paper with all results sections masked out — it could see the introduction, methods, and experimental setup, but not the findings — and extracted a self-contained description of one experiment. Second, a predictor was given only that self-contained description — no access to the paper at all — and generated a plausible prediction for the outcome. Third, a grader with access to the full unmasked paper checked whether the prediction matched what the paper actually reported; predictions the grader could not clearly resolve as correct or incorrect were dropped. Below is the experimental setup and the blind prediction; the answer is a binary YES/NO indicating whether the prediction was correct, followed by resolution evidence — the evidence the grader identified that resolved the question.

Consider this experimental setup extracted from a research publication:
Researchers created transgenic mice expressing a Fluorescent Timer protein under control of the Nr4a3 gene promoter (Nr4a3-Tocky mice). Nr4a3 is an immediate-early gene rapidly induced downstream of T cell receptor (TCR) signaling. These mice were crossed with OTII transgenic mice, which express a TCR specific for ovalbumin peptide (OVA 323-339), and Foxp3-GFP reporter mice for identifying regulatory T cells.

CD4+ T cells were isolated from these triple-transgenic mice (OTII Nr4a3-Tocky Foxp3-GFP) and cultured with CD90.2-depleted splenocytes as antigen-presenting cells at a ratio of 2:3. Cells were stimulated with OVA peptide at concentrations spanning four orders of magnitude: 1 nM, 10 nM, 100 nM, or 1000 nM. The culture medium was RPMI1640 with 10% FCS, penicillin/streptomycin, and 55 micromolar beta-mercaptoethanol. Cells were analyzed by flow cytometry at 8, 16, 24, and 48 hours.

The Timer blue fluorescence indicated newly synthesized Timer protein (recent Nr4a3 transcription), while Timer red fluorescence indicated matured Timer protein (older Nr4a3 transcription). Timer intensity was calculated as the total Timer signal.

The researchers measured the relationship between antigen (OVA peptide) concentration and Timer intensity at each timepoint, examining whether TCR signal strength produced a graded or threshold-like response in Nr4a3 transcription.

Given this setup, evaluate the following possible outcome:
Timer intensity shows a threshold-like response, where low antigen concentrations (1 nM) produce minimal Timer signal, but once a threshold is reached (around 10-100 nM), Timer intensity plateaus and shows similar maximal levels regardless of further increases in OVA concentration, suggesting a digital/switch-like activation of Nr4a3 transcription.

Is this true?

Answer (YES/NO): NO